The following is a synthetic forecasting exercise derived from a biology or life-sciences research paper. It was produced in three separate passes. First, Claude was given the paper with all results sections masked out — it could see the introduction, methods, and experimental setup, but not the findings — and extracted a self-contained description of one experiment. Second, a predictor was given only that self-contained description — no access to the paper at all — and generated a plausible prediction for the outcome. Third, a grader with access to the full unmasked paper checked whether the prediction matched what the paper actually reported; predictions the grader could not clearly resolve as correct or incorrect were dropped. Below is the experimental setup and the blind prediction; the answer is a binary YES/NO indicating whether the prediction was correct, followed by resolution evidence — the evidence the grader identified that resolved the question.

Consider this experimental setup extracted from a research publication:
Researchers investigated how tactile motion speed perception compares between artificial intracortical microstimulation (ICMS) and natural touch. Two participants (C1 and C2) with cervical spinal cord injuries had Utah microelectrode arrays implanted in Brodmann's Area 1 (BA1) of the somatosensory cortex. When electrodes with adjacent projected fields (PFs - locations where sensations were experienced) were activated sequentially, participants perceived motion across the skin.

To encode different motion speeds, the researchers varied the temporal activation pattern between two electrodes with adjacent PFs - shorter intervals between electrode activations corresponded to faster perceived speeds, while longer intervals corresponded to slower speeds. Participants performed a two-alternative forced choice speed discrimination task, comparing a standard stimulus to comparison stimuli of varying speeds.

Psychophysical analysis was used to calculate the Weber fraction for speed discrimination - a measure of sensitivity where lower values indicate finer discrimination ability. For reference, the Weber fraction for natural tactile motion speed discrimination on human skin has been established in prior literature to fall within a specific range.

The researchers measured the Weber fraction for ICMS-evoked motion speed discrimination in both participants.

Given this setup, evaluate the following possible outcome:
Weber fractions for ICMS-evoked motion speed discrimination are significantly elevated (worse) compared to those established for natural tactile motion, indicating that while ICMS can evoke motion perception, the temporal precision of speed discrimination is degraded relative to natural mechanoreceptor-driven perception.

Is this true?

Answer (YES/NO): NO